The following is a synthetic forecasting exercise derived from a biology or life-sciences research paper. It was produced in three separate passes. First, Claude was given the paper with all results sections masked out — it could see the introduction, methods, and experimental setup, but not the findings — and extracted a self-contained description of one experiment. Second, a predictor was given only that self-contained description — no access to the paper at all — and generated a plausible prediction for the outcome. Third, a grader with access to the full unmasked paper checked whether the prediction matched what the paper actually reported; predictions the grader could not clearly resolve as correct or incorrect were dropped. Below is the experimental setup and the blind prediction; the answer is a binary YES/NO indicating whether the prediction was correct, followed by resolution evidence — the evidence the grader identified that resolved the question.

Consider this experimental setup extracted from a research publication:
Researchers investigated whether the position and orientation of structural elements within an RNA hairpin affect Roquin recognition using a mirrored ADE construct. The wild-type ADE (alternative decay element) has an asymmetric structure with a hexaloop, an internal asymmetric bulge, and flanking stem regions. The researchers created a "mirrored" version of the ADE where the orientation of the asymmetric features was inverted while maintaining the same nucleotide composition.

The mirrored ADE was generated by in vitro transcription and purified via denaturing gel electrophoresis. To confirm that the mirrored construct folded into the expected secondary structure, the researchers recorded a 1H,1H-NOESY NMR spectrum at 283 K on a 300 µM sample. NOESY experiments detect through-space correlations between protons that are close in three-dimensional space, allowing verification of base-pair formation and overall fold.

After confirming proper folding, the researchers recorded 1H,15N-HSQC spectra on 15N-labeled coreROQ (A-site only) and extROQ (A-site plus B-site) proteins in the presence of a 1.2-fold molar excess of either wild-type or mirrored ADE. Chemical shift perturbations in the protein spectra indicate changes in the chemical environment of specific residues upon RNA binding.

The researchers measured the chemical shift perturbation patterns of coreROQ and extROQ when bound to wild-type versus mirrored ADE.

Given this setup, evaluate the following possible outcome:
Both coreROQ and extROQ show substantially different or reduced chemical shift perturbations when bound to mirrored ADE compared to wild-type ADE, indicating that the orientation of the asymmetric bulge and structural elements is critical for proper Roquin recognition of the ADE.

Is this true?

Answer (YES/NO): NO